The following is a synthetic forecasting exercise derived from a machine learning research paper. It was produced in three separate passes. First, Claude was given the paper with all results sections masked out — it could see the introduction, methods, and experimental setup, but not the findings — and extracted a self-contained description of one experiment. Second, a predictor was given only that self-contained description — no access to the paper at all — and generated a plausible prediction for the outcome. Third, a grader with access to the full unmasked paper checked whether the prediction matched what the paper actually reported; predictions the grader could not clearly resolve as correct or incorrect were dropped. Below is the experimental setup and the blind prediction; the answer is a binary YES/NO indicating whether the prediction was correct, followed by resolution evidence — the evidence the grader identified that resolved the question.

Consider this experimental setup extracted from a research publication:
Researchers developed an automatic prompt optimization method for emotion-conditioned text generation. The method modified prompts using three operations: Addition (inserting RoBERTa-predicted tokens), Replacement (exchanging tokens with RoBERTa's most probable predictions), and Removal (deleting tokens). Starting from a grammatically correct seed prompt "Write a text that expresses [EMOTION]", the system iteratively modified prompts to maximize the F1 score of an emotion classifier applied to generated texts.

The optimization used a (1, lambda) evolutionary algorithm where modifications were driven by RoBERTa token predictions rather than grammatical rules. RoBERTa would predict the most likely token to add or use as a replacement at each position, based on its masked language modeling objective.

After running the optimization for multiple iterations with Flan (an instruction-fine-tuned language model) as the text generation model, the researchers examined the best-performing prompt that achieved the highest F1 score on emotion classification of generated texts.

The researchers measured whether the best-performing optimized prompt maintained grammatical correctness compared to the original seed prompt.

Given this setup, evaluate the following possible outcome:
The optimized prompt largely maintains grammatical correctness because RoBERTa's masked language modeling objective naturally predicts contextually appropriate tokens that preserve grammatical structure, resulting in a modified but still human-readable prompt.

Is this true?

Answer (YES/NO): NO